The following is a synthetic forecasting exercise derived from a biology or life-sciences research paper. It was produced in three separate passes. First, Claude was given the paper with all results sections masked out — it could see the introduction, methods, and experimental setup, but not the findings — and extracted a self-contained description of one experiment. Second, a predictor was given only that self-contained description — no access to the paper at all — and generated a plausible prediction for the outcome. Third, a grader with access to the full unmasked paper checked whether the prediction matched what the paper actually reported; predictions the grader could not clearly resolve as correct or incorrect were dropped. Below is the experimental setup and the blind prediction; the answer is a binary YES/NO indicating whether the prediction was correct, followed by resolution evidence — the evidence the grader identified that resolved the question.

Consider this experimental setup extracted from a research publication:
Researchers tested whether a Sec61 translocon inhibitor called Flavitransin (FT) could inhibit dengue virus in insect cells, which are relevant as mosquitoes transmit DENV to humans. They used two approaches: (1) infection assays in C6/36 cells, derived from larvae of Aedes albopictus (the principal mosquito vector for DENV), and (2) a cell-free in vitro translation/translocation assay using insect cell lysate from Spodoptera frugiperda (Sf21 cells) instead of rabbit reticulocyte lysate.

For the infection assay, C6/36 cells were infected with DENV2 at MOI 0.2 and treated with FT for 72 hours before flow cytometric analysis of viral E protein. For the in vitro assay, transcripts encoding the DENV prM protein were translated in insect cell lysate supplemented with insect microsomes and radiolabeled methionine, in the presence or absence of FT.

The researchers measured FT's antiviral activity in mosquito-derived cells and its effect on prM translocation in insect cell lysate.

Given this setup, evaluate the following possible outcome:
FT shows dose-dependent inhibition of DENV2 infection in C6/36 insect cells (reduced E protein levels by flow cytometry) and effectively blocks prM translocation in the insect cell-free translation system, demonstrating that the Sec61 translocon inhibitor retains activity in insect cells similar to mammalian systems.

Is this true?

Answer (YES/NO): NO